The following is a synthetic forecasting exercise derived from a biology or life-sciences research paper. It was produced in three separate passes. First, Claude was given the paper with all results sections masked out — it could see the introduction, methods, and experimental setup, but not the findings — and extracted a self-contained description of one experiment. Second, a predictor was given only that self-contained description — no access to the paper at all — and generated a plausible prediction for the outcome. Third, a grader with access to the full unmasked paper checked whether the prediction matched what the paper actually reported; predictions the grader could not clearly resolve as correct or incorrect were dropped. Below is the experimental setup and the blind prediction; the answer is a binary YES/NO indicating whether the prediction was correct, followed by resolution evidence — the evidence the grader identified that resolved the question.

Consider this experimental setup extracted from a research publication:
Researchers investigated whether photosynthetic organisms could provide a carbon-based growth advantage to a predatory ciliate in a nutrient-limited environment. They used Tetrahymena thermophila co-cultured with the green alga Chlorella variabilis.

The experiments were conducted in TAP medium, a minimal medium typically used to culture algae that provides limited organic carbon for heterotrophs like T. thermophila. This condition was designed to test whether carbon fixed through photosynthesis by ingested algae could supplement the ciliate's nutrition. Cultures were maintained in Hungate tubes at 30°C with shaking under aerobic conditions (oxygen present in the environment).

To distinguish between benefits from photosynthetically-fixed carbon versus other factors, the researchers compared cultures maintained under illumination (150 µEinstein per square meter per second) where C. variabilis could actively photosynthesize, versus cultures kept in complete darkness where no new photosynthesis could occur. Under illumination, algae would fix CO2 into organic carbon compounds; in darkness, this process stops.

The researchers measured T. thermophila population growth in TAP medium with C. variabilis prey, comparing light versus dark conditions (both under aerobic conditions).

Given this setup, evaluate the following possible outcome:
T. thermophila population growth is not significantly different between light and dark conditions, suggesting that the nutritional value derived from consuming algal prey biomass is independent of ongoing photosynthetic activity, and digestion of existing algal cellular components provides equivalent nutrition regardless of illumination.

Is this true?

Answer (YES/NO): NO